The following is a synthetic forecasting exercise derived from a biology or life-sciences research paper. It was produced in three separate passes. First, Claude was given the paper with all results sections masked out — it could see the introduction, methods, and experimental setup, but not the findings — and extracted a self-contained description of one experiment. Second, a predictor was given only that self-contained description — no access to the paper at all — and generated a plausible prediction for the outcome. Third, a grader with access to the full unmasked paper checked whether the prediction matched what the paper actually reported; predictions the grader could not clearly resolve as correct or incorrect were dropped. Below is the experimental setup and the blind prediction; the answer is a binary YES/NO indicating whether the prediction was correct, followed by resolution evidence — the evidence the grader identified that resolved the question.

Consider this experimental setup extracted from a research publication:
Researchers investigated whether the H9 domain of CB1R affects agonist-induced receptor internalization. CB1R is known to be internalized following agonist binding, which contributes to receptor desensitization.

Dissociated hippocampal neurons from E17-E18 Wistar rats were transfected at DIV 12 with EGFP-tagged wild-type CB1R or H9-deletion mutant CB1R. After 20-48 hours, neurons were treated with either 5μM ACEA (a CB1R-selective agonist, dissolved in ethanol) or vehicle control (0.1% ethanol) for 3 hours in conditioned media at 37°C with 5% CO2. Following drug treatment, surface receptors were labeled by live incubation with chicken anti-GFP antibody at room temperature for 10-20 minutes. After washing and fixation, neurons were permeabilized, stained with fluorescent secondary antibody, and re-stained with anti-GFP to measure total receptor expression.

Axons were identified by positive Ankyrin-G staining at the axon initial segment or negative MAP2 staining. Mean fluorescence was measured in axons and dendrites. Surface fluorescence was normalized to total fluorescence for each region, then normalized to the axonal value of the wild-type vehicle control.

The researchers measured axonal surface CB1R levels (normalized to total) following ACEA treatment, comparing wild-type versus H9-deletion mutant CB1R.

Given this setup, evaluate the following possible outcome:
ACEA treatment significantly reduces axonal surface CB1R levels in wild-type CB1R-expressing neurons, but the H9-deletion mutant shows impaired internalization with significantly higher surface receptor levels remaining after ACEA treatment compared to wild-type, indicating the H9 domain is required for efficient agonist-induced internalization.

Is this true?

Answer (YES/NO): NO